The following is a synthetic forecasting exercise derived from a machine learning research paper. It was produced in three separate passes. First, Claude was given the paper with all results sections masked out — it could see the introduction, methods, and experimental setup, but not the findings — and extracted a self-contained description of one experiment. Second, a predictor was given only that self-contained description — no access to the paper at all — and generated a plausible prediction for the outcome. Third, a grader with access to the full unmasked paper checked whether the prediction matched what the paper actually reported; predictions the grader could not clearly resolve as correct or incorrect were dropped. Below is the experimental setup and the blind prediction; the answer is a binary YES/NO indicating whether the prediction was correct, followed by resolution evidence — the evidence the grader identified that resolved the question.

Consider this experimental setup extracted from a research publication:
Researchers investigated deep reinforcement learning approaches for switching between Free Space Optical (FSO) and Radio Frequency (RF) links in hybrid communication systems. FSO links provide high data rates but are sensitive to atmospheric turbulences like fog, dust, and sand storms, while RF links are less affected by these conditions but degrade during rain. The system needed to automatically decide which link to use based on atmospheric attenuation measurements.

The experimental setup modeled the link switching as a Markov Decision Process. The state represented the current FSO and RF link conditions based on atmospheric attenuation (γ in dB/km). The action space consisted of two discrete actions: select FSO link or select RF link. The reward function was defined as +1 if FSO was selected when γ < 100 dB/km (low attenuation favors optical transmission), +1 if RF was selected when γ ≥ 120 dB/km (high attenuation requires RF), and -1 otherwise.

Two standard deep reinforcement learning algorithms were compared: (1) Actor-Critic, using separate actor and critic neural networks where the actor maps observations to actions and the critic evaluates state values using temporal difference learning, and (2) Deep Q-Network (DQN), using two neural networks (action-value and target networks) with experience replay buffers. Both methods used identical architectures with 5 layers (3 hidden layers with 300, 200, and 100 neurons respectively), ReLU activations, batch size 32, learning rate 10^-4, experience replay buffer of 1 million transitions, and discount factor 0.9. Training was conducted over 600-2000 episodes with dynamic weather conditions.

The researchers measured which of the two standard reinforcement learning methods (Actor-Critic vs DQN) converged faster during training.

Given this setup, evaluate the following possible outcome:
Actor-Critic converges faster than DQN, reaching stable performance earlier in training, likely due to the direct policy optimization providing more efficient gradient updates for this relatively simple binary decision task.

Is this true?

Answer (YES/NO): NO